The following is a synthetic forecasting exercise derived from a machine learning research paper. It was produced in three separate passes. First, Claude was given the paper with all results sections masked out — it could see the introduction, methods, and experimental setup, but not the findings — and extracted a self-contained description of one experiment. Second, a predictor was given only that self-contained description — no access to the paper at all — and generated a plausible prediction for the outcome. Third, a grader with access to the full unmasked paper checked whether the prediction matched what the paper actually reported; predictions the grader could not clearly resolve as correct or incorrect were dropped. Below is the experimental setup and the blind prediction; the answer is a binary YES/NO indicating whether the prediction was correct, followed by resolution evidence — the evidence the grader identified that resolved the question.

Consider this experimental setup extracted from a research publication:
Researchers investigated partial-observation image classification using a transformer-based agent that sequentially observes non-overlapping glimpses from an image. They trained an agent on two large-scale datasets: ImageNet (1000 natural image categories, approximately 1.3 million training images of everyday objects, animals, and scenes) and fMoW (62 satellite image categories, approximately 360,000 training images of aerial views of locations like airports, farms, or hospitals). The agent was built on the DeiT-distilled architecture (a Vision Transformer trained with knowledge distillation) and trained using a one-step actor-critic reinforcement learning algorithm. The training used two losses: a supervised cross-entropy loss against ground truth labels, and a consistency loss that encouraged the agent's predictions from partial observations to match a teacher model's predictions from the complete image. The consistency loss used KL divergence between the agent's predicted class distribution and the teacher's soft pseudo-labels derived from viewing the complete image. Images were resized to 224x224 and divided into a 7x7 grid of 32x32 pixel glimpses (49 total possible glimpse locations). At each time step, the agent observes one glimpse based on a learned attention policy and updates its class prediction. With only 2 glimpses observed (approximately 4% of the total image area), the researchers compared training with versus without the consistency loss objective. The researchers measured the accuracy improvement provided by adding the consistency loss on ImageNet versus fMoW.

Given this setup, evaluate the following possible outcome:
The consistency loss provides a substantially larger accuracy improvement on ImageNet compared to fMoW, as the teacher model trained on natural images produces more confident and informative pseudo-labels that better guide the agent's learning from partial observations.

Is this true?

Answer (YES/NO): NO